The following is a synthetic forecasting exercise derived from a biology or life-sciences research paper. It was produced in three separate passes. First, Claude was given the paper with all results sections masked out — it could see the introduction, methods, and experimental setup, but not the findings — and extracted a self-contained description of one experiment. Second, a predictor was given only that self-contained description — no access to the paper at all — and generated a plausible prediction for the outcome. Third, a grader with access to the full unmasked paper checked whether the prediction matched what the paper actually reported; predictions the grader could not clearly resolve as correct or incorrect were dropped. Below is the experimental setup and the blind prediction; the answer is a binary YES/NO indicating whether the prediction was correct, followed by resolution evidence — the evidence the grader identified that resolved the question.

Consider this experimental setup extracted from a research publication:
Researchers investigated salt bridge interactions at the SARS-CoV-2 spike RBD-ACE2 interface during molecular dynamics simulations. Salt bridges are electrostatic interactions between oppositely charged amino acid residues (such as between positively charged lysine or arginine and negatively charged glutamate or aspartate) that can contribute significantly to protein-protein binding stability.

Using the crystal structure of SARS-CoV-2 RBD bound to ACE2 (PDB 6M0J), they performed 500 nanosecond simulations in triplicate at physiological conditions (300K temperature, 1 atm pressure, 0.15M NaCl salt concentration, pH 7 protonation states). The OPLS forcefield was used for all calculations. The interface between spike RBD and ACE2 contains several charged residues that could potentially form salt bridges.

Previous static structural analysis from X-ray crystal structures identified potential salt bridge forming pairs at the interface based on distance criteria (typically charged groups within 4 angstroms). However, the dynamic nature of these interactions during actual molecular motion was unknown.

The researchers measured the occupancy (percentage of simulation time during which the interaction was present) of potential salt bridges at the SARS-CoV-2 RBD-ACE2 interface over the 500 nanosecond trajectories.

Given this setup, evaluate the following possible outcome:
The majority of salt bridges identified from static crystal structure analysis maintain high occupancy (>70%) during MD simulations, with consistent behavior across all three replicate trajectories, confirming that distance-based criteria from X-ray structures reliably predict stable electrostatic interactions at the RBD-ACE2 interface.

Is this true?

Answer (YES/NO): NO